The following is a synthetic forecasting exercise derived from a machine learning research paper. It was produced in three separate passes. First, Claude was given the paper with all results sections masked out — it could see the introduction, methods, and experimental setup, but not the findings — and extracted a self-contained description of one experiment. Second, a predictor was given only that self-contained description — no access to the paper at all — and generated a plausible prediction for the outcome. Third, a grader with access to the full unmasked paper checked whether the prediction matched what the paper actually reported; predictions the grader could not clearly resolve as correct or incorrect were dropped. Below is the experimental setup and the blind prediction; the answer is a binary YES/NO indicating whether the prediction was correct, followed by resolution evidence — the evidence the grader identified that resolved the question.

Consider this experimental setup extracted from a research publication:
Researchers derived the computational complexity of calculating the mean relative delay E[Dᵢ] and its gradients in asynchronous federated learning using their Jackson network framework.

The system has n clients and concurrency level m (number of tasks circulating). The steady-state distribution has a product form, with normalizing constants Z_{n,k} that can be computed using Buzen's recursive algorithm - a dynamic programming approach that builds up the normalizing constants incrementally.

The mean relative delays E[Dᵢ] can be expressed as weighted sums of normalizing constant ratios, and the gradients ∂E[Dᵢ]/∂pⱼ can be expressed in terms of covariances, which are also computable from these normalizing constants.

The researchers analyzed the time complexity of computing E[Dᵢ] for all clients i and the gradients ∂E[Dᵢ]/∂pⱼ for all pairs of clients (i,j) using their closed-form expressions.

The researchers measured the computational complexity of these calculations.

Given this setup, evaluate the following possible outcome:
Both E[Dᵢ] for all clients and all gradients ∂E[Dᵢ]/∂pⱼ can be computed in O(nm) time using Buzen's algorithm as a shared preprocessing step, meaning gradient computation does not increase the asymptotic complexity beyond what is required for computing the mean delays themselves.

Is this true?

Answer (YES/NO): NO